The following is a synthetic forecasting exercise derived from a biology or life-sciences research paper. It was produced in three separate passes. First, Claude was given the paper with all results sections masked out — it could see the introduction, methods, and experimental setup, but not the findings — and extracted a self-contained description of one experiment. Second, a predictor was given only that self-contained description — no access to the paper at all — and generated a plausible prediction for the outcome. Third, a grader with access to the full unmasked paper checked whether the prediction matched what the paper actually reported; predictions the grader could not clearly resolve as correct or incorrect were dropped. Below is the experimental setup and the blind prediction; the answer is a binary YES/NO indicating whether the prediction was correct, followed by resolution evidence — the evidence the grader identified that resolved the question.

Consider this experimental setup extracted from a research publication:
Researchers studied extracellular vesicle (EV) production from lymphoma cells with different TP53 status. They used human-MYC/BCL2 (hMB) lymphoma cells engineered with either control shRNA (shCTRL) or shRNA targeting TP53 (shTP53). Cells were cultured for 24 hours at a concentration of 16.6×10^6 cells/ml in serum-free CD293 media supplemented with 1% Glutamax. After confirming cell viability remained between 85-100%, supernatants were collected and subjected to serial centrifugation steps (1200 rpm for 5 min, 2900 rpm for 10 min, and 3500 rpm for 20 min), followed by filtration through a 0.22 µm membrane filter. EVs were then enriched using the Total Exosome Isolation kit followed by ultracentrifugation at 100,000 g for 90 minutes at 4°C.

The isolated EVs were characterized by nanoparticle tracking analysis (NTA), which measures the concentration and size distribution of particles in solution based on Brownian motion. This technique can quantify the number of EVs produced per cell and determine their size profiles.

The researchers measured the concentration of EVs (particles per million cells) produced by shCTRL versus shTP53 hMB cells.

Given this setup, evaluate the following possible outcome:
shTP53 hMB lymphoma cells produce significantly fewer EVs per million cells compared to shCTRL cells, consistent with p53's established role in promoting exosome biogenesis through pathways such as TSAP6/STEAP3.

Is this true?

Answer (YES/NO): NO